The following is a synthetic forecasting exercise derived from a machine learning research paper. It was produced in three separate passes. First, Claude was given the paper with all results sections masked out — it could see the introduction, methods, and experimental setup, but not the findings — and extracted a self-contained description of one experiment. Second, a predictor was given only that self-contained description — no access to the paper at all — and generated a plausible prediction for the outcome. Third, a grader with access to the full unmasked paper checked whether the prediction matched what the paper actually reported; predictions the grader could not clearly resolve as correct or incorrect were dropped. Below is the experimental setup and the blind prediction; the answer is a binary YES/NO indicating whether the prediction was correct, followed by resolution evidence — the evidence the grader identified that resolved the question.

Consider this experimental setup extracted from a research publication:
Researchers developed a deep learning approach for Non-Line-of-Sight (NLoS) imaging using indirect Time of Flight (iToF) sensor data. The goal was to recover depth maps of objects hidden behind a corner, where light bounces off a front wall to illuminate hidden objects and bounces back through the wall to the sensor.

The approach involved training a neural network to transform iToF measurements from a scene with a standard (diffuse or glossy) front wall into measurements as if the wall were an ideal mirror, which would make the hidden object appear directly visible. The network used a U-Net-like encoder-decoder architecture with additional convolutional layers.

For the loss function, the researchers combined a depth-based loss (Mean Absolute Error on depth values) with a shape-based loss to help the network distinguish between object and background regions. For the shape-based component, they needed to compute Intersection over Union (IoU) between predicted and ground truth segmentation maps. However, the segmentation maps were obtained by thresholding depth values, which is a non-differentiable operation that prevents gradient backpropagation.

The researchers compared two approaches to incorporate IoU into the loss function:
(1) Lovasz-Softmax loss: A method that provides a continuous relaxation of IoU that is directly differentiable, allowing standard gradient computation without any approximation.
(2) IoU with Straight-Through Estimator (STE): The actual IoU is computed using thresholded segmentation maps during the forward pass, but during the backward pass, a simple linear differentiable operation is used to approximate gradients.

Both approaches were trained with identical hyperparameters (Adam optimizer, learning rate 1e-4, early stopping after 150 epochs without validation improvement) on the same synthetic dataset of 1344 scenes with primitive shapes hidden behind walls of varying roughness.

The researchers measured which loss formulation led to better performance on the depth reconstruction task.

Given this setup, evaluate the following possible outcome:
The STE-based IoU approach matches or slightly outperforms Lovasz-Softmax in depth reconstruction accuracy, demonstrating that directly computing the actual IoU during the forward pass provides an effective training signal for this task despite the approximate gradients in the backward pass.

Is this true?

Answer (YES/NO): YES